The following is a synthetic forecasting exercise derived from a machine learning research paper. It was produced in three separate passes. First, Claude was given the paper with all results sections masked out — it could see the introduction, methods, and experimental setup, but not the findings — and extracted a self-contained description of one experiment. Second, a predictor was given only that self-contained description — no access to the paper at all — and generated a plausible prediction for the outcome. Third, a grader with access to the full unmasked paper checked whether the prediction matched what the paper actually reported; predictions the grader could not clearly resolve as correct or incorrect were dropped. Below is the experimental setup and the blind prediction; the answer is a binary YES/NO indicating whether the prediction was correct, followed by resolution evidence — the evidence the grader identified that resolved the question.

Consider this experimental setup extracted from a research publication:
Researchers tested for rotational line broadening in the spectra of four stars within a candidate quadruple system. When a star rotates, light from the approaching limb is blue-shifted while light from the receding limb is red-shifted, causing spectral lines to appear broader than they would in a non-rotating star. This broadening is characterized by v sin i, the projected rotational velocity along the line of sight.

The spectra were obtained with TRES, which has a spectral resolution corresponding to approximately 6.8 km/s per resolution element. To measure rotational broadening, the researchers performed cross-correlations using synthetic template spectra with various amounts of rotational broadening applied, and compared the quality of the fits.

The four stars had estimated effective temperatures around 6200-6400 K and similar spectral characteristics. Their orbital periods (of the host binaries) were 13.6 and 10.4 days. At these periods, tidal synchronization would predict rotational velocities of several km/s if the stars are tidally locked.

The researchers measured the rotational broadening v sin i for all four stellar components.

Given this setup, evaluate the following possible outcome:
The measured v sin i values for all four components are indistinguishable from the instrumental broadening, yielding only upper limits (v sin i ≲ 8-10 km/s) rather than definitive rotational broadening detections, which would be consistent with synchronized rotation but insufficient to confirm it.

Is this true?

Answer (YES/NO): NO